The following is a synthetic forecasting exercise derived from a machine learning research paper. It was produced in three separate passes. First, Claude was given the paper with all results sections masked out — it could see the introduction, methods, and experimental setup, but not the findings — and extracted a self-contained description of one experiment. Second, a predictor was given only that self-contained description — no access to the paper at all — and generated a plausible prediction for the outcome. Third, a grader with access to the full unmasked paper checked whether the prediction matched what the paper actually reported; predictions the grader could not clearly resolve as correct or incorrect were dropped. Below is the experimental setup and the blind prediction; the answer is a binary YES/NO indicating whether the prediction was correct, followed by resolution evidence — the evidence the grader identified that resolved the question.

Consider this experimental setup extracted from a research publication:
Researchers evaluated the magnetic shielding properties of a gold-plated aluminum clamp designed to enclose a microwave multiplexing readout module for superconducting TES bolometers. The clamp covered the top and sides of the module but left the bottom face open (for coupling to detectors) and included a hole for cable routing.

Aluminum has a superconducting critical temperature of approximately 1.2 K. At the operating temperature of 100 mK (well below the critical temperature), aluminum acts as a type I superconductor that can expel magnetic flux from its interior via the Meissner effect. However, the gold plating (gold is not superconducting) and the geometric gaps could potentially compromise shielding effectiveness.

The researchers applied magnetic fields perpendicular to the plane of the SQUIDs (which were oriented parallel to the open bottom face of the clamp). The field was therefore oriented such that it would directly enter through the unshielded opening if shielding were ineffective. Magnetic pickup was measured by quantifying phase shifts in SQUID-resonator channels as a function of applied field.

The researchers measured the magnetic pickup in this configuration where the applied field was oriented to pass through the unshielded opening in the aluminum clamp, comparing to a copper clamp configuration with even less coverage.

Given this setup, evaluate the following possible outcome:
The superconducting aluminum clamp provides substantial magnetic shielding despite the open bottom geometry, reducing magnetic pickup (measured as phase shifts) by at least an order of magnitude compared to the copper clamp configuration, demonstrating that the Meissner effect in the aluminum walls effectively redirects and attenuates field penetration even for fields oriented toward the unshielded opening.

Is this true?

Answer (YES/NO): NO